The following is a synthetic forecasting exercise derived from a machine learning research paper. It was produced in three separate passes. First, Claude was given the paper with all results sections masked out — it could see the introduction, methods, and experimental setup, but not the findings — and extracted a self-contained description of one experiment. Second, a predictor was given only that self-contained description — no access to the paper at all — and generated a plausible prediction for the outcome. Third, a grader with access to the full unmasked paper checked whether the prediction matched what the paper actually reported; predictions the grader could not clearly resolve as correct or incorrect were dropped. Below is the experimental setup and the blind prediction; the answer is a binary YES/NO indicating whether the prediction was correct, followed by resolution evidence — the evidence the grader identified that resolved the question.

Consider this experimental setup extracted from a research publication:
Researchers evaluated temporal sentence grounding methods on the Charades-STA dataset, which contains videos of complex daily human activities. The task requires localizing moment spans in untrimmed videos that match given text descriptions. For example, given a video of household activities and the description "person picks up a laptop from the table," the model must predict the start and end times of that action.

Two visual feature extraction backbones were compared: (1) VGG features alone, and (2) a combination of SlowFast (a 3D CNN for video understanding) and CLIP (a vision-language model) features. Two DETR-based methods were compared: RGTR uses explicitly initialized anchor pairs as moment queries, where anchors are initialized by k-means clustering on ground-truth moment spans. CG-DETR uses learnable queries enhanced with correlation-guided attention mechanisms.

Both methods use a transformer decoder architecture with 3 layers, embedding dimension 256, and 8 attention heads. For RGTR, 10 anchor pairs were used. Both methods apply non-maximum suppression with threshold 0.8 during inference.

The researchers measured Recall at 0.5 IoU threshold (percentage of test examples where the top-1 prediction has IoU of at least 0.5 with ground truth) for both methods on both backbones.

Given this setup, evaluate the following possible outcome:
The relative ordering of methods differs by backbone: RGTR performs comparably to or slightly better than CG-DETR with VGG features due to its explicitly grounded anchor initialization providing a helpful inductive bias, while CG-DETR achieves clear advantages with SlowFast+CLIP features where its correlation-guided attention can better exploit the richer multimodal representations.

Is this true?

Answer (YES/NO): NO